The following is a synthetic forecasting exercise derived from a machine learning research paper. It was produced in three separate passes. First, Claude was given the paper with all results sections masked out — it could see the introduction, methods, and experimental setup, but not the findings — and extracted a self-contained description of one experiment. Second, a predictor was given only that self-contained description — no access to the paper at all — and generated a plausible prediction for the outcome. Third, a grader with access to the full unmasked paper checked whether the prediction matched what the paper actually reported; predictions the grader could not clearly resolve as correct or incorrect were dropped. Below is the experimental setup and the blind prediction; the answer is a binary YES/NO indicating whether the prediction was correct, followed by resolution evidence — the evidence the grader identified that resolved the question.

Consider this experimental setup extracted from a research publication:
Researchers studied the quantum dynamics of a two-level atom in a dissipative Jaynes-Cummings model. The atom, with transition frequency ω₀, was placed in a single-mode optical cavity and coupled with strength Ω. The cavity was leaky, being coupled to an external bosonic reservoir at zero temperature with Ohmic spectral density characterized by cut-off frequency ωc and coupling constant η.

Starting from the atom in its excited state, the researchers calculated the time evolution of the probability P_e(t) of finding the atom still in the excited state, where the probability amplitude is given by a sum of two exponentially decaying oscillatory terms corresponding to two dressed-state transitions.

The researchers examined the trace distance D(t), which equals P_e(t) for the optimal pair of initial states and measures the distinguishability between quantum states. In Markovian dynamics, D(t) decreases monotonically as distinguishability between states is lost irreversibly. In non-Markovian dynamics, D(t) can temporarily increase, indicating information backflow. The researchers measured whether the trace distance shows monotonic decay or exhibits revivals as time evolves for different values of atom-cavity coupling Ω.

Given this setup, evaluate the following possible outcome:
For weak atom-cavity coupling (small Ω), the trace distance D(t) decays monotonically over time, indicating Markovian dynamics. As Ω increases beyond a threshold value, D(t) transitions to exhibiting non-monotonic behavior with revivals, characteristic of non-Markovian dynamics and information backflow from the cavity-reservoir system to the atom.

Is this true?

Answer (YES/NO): YES